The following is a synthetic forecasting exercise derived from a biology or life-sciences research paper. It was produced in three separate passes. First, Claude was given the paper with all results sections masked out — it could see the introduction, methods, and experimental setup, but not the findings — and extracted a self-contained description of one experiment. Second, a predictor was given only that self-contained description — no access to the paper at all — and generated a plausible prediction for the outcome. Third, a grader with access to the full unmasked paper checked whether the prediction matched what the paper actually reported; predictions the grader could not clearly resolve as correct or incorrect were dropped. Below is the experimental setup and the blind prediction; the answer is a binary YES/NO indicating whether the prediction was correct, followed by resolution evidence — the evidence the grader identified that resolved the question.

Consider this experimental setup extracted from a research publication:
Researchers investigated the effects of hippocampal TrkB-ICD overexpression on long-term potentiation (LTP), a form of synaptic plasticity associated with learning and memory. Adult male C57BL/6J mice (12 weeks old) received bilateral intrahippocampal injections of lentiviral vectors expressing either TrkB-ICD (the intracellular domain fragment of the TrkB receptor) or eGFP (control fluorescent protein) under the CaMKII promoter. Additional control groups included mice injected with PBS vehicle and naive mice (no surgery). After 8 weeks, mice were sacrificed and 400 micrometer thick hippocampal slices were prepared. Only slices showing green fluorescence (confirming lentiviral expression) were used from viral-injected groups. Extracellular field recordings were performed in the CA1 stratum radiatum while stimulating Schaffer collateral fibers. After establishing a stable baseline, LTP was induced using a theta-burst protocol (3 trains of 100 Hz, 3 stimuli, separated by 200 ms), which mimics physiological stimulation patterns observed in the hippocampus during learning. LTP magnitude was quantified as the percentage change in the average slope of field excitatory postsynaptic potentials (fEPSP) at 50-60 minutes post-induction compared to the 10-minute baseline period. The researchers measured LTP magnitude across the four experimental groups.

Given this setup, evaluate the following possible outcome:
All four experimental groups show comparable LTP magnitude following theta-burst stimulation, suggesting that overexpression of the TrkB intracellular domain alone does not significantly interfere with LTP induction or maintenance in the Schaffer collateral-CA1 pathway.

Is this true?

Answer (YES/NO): NO